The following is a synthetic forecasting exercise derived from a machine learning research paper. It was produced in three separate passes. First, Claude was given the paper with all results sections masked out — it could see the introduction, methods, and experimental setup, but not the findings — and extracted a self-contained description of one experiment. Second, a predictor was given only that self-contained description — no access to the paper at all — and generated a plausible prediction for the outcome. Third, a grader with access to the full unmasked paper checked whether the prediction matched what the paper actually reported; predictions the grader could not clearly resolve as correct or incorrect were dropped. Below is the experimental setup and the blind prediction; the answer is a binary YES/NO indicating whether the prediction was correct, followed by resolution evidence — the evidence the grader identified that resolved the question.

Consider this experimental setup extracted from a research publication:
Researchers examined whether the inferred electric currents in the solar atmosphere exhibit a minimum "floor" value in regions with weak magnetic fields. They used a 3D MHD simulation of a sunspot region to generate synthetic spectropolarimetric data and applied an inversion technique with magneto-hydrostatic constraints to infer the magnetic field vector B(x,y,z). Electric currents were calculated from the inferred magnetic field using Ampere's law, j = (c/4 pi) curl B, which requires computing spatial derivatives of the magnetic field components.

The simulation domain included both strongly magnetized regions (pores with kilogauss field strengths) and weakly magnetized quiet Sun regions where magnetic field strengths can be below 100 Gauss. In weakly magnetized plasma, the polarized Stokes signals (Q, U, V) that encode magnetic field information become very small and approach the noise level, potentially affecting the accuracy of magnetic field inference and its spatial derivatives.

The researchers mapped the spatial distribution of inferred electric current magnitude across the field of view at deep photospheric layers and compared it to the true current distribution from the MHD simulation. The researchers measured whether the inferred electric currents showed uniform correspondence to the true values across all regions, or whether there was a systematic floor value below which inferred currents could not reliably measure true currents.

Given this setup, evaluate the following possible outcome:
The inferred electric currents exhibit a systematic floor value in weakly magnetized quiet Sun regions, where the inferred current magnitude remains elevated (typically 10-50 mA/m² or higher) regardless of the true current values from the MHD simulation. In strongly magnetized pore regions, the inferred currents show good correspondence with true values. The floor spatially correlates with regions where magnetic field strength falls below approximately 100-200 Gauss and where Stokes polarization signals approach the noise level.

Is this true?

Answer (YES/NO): NO